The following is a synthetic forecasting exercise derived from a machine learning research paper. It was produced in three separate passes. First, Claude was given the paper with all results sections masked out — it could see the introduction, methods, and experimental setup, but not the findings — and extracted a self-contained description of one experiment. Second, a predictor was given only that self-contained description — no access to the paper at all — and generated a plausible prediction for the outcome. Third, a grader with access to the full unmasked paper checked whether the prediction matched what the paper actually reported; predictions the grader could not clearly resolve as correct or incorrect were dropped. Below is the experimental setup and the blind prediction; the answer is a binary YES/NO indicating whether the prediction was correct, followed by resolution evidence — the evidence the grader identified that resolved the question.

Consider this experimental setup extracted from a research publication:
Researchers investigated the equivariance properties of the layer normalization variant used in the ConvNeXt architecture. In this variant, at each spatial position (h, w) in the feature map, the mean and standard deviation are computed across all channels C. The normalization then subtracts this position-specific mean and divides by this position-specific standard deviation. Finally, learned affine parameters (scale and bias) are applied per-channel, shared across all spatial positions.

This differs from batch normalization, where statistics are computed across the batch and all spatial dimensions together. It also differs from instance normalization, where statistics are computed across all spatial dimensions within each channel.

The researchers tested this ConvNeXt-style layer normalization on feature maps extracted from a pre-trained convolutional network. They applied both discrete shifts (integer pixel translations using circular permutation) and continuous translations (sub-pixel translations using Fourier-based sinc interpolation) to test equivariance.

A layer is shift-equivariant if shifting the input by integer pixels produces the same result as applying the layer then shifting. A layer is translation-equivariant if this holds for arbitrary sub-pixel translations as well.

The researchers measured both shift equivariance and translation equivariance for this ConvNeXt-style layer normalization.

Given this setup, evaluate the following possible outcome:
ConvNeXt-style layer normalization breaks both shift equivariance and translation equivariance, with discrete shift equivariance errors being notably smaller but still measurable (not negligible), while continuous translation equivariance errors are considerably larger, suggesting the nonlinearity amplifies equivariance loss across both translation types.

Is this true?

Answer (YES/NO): NO